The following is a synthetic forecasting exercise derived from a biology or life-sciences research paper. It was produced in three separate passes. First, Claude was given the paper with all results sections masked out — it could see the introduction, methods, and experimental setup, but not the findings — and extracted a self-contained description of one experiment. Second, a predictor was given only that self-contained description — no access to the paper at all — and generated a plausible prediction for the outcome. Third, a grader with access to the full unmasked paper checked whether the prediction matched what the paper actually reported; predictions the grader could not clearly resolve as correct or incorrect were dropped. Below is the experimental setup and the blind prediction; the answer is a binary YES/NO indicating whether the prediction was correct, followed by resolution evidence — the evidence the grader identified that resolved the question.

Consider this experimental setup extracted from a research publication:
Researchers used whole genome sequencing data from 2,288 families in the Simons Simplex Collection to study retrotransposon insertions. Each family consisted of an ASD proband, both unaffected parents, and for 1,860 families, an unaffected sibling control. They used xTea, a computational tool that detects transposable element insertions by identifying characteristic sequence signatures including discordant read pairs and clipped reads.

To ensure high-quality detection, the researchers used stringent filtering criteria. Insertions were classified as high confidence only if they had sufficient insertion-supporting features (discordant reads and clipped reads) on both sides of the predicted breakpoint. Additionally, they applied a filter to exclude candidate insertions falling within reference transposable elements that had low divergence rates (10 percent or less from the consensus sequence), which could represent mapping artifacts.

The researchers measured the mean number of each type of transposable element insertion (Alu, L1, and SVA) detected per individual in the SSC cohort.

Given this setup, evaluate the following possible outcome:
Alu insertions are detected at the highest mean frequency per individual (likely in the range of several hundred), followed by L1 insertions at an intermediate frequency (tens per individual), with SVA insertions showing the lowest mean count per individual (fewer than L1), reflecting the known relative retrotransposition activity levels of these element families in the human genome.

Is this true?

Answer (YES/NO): NO